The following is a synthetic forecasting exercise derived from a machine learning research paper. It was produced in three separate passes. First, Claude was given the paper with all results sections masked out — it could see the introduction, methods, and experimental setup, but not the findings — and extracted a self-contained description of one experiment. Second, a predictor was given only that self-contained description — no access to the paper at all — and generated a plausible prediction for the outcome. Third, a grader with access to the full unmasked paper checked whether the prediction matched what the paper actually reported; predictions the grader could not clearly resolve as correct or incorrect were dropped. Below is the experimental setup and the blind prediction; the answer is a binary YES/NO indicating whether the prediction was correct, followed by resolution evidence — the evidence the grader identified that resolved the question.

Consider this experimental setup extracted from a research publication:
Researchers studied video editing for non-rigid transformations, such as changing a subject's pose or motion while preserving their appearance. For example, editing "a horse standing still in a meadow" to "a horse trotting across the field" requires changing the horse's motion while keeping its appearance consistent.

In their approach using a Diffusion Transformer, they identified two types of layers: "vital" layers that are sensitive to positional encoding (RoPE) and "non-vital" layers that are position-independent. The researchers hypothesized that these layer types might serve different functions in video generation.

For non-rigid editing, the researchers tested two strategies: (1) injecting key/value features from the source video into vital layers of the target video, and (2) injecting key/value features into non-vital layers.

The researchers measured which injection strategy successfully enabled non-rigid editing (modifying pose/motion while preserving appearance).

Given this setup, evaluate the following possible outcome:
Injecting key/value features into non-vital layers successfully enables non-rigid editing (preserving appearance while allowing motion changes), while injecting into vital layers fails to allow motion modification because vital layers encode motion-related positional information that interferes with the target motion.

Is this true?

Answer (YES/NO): YES